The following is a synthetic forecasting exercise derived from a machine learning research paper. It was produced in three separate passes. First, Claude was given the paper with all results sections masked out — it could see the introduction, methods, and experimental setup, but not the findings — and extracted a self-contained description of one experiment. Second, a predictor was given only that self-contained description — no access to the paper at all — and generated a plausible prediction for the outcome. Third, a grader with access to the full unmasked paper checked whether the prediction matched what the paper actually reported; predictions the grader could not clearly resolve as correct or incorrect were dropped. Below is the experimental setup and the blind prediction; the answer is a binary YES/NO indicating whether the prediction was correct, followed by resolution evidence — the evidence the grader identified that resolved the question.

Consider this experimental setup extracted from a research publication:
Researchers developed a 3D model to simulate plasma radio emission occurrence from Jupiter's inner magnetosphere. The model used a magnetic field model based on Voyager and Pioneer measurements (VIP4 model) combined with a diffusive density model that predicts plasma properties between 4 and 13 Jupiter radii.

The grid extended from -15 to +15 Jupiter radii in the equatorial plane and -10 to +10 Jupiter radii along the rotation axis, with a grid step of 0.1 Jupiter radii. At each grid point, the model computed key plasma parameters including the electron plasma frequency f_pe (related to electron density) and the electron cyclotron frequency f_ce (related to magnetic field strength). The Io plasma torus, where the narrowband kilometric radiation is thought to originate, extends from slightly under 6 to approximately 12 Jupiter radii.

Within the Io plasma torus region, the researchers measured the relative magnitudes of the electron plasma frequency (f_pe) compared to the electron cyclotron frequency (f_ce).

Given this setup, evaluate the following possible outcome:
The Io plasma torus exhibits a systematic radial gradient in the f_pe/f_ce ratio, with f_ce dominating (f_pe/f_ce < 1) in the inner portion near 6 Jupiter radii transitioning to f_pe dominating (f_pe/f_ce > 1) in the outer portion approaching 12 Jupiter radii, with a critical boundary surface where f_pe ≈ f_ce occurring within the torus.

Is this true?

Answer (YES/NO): NO